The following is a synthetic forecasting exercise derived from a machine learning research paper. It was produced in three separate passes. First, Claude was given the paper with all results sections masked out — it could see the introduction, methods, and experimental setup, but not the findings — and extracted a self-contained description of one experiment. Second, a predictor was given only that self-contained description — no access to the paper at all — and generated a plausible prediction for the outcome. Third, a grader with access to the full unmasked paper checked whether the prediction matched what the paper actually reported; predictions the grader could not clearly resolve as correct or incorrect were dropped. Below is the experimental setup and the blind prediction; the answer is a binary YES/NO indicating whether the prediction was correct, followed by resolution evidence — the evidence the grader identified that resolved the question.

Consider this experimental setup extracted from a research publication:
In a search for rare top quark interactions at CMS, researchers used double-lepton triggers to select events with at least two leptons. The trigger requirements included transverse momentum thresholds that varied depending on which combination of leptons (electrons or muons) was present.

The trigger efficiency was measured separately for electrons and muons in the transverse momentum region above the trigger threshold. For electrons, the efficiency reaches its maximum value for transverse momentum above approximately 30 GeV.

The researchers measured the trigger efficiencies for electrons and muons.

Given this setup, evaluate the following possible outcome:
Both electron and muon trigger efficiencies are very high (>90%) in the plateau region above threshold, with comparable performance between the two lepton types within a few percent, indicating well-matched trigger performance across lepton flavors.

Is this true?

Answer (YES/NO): NO